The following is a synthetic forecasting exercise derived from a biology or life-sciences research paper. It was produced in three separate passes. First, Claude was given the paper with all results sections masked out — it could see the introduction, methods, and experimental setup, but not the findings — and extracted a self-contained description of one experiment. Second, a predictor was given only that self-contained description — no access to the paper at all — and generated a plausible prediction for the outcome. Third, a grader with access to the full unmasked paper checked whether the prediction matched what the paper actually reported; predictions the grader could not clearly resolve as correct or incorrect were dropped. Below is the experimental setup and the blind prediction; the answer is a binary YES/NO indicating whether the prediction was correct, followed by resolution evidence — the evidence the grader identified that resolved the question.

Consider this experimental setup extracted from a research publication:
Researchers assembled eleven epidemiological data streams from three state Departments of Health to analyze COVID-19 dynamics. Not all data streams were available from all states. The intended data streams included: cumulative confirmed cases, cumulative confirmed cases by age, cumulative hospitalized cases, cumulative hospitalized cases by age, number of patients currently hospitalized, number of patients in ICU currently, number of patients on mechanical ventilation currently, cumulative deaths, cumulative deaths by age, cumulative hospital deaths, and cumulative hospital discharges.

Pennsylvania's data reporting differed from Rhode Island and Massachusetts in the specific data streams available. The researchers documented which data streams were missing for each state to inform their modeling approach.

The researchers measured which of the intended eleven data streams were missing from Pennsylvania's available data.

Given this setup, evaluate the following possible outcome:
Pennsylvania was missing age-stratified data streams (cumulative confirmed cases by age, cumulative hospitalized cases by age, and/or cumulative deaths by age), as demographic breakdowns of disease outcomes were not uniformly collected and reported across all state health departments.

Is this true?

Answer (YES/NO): NO